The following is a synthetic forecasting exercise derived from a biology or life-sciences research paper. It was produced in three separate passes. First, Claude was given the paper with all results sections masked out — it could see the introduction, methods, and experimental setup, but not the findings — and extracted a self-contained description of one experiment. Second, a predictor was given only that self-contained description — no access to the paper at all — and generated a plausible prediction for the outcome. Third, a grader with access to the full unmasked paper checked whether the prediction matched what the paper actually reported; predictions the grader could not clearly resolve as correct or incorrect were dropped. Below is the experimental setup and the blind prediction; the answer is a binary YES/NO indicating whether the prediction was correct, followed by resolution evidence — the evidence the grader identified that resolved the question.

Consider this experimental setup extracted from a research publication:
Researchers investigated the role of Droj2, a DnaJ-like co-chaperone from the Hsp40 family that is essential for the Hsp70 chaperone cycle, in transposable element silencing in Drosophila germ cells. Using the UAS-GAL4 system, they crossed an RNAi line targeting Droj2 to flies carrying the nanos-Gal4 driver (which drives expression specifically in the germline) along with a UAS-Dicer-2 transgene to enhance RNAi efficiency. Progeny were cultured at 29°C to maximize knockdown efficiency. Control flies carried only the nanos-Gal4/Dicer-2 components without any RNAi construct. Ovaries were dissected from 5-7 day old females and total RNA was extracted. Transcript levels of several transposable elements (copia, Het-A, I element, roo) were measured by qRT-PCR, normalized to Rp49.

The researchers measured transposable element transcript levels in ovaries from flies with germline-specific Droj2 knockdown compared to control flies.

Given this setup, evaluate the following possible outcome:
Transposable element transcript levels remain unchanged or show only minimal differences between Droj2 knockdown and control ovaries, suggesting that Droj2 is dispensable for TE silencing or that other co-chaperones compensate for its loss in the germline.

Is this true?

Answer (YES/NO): NO